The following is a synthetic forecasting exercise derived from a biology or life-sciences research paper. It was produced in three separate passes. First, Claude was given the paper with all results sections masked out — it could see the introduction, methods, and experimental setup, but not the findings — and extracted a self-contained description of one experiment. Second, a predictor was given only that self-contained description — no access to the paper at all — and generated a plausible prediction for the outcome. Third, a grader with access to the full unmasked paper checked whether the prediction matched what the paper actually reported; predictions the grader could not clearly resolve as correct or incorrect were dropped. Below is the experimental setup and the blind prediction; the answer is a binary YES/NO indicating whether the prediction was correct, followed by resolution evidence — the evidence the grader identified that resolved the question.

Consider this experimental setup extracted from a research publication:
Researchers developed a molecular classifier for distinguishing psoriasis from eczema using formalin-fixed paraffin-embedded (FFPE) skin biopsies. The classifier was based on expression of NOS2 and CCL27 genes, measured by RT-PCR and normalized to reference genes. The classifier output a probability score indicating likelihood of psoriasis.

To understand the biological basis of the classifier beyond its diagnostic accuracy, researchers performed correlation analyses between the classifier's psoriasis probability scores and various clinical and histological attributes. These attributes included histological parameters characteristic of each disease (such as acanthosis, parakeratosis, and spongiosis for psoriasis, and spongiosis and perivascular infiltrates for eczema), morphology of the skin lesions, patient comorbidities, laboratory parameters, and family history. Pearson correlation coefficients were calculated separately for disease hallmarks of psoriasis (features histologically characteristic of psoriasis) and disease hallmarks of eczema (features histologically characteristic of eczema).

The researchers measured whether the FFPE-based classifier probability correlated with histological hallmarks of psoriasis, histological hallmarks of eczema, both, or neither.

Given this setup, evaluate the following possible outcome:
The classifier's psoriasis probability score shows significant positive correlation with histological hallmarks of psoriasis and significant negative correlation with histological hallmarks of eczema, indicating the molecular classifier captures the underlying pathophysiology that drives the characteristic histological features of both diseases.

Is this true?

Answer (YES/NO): NO